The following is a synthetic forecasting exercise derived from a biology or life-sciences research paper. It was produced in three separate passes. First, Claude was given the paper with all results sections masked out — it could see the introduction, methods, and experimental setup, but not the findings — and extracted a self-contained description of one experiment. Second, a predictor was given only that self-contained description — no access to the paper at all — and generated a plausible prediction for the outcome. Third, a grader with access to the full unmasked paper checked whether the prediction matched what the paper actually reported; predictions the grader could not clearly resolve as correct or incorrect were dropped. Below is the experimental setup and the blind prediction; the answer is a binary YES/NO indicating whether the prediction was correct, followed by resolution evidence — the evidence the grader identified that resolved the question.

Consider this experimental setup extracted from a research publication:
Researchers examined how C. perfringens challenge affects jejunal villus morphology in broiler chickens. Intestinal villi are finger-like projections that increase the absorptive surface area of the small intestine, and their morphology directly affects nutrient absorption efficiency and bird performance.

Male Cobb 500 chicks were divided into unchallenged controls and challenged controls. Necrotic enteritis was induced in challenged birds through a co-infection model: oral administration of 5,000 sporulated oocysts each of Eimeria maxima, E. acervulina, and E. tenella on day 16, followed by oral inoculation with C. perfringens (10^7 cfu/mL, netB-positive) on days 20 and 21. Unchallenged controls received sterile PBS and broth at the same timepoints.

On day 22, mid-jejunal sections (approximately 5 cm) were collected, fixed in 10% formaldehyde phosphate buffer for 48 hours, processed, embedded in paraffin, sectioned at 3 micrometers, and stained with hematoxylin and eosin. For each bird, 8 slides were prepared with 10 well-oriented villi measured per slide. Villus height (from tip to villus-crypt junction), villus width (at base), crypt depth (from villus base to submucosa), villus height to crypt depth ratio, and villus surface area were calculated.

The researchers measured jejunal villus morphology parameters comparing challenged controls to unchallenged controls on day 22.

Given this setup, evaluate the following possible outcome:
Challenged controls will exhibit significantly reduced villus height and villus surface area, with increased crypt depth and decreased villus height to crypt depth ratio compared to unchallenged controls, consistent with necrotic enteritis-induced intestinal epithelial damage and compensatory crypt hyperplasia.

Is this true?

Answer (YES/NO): NO